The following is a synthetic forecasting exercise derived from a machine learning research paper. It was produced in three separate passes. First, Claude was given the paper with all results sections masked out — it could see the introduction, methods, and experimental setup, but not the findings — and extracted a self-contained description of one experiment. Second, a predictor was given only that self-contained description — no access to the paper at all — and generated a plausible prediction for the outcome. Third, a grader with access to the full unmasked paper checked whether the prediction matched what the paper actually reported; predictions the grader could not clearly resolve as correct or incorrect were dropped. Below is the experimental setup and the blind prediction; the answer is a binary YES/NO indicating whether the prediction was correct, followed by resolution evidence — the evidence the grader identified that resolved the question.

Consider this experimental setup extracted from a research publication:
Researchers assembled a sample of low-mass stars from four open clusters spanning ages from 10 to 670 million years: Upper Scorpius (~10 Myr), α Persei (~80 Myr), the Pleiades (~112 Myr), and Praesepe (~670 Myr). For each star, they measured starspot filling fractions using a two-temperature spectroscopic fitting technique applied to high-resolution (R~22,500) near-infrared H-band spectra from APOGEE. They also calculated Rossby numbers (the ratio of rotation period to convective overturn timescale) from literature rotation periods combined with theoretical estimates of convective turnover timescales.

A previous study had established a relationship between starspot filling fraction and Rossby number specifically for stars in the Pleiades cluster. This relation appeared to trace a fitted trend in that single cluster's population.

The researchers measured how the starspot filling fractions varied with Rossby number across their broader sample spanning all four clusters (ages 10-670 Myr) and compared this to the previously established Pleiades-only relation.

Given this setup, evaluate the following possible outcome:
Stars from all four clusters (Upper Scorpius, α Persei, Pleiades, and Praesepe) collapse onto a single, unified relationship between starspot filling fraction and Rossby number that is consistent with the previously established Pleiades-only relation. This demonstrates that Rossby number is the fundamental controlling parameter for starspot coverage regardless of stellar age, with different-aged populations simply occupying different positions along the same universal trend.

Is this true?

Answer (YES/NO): NO